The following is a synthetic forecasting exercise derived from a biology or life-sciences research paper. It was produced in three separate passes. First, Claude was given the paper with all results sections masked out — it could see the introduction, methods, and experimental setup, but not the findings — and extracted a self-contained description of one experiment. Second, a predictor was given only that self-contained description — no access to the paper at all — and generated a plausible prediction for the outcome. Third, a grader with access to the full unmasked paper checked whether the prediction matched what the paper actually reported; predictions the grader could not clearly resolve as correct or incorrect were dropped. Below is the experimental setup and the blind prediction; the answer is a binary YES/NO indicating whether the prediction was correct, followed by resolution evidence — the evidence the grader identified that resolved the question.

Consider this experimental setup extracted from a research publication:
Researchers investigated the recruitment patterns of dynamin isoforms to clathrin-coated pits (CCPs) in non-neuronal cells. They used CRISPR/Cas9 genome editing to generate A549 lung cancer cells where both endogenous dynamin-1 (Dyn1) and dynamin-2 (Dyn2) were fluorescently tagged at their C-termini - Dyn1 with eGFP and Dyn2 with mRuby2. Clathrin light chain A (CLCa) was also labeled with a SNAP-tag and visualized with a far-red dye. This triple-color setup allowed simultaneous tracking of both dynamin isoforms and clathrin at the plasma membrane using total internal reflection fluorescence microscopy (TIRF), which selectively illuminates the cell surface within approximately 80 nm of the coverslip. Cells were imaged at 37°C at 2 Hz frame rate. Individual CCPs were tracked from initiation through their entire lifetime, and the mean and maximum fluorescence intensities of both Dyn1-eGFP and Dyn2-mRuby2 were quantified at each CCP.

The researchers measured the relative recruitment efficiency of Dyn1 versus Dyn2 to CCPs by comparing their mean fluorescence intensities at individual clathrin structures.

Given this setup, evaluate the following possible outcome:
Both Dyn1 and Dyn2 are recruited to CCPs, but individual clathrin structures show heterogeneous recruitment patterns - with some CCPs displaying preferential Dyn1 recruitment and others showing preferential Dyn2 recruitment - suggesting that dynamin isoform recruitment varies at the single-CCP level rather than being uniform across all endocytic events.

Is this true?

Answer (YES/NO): NO